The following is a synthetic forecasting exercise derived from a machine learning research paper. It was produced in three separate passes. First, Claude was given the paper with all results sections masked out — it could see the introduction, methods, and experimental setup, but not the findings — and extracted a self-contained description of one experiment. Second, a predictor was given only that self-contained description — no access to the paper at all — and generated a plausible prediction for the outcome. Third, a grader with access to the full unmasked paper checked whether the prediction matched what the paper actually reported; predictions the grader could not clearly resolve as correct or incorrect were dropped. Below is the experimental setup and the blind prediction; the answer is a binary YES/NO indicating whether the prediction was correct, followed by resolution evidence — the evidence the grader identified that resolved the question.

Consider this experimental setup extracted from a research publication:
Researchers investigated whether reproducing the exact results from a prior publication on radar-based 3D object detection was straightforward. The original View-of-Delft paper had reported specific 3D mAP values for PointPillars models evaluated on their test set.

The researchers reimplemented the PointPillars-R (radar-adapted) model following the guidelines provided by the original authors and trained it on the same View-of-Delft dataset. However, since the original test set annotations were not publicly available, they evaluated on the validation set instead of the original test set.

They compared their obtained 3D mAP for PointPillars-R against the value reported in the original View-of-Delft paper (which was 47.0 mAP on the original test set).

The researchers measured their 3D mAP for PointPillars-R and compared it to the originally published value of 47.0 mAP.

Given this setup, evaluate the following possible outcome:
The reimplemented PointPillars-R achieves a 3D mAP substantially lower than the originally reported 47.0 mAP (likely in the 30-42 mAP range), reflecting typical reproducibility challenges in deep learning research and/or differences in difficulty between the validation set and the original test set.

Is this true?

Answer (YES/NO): NO